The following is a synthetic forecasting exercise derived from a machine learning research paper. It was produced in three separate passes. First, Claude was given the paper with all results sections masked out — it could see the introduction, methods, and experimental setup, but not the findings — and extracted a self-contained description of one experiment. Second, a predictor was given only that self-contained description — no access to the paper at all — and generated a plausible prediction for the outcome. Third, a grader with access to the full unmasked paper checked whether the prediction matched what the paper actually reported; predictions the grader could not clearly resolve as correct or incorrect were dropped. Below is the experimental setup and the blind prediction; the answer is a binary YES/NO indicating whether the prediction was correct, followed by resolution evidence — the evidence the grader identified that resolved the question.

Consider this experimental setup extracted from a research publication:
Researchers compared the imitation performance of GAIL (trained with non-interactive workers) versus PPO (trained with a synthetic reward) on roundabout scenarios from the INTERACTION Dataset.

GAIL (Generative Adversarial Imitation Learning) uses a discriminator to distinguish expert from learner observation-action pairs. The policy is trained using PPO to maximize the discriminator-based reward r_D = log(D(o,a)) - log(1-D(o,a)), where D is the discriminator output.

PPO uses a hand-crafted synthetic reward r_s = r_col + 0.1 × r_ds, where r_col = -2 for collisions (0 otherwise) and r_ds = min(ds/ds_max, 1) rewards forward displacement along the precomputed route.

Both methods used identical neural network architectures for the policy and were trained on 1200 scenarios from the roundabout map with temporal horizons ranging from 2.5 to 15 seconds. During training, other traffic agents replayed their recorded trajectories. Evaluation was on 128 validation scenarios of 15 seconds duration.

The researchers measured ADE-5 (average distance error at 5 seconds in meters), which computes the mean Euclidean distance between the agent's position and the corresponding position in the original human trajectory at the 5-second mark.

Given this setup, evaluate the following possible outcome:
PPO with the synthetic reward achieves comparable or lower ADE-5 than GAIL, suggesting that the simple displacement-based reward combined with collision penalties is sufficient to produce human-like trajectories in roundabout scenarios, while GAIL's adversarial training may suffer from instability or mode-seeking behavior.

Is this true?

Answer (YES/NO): NO